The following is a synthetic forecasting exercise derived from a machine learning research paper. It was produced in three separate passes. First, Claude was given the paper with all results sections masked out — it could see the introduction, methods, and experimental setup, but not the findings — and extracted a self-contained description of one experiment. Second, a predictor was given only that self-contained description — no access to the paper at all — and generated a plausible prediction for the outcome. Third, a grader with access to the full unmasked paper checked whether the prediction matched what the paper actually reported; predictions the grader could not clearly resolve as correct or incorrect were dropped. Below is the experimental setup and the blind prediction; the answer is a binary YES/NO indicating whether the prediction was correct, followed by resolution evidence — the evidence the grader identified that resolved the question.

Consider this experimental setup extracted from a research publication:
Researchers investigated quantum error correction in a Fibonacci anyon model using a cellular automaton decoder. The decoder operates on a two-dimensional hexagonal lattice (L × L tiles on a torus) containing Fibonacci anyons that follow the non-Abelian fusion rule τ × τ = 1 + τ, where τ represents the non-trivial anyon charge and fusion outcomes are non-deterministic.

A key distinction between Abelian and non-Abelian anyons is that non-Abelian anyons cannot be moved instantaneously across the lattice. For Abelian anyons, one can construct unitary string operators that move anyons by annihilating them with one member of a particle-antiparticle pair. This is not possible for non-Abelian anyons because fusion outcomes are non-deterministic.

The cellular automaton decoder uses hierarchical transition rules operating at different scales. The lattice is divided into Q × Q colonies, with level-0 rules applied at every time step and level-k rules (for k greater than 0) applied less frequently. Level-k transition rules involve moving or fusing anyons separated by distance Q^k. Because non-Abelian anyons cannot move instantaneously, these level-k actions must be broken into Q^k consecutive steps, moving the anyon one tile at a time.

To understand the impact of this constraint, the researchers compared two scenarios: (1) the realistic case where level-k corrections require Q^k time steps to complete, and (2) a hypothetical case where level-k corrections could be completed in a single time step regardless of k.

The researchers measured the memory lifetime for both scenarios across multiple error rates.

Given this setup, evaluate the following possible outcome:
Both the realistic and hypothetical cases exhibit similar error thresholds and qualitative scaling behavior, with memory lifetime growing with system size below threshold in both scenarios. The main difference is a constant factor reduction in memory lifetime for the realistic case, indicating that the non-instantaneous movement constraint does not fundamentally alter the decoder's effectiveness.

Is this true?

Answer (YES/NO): YES